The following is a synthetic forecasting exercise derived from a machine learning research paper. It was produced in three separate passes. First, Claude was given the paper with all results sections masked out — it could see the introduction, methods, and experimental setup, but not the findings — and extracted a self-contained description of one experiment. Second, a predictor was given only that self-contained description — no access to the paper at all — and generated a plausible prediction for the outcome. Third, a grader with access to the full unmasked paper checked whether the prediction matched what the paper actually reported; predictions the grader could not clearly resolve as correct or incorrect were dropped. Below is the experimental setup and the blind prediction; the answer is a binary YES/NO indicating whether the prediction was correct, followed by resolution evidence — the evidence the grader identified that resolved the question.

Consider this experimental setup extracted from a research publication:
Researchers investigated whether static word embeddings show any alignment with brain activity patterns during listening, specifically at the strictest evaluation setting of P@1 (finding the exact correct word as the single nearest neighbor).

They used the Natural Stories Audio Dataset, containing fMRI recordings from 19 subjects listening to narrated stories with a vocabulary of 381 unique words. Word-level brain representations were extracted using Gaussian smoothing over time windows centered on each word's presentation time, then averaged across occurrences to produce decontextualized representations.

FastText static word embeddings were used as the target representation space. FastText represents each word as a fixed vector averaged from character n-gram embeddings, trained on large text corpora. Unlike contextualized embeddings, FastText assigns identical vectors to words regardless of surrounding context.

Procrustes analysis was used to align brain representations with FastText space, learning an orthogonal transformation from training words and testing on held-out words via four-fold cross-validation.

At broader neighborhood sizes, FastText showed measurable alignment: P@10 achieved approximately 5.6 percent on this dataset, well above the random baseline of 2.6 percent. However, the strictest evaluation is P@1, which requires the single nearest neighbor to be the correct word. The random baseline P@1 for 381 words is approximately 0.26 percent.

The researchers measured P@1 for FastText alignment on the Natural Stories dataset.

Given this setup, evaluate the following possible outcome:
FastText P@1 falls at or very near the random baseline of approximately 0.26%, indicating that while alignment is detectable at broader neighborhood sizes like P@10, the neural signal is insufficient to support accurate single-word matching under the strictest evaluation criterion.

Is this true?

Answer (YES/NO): NO